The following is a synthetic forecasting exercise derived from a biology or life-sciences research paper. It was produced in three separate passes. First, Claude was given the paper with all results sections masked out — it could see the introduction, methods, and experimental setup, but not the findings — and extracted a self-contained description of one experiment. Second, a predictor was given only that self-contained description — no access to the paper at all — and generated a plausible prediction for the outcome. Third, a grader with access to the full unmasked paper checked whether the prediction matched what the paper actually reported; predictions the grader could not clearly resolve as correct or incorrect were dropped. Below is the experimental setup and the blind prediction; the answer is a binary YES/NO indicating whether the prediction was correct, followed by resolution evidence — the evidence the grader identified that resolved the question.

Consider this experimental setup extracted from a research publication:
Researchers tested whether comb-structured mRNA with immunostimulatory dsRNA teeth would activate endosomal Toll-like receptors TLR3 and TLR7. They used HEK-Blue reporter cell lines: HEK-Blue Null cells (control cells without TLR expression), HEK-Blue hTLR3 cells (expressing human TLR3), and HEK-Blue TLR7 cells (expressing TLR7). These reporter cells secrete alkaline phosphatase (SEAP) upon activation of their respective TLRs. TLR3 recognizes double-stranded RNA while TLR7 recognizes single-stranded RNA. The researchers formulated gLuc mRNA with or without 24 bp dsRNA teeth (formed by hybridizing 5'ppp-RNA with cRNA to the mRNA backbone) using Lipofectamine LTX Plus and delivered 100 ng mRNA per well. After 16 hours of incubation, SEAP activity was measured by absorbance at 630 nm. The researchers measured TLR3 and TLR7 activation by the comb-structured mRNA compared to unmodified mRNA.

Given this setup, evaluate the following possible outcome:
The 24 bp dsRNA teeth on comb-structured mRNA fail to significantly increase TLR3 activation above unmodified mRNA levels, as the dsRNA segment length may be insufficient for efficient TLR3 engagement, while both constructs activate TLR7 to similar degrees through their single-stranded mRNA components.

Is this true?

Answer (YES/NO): NO